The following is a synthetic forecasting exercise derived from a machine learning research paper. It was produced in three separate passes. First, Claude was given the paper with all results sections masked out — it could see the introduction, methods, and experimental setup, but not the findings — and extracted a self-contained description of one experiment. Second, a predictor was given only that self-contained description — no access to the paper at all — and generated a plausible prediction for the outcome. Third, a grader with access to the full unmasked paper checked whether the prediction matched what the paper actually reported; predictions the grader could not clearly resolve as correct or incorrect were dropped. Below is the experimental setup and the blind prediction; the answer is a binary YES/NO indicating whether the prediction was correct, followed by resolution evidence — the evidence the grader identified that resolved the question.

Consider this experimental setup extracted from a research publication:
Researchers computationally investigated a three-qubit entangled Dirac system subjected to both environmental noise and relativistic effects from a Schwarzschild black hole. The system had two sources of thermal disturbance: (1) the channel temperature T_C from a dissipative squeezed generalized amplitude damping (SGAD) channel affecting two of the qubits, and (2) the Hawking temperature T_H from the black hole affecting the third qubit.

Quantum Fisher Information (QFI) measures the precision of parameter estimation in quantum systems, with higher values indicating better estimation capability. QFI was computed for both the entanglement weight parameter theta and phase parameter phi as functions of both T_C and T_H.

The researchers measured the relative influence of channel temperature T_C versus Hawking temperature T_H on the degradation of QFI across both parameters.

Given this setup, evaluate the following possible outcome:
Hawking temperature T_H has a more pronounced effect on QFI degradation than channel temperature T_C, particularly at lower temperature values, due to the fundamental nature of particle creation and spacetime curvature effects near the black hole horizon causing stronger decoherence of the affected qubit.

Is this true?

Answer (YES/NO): NO